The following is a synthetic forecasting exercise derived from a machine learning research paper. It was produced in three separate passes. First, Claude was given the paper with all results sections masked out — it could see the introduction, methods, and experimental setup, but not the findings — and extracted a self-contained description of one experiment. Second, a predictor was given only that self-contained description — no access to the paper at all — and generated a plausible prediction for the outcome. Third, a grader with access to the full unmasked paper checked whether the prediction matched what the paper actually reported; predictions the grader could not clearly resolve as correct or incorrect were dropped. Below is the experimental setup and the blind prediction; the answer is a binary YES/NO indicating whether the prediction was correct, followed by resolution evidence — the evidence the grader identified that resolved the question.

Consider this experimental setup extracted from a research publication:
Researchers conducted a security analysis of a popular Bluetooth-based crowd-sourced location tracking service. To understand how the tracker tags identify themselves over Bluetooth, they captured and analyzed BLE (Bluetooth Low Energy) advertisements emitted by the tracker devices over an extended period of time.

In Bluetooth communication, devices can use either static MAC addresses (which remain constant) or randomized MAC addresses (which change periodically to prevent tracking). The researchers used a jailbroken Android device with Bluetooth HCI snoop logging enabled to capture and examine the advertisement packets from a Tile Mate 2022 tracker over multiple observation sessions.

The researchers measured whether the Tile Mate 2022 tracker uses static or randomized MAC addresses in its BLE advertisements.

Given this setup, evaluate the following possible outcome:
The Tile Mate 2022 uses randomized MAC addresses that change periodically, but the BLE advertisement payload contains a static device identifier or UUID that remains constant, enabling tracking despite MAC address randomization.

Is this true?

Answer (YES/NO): NO